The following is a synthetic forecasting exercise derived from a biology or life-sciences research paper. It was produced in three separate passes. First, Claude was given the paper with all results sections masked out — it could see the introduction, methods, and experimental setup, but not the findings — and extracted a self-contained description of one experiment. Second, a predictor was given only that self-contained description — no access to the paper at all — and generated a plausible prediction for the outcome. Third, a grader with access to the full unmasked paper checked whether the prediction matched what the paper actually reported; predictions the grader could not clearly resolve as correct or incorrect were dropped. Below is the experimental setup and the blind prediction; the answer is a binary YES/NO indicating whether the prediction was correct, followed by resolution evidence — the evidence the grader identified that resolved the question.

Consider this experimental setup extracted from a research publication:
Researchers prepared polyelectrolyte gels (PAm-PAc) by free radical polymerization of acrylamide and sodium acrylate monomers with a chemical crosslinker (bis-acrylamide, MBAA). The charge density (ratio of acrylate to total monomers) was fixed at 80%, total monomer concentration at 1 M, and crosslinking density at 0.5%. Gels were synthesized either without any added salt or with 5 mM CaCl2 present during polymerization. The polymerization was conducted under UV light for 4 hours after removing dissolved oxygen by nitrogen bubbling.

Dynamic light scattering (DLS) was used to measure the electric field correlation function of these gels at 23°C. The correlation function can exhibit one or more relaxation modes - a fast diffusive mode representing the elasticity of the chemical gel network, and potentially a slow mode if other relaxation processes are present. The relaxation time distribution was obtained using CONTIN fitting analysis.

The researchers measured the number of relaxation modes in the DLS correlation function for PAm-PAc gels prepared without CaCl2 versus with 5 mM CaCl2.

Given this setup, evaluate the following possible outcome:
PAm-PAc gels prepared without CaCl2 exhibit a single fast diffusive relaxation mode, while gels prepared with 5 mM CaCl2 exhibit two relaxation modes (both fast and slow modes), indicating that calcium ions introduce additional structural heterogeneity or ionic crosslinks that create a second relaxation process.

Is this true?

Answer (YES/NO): YES